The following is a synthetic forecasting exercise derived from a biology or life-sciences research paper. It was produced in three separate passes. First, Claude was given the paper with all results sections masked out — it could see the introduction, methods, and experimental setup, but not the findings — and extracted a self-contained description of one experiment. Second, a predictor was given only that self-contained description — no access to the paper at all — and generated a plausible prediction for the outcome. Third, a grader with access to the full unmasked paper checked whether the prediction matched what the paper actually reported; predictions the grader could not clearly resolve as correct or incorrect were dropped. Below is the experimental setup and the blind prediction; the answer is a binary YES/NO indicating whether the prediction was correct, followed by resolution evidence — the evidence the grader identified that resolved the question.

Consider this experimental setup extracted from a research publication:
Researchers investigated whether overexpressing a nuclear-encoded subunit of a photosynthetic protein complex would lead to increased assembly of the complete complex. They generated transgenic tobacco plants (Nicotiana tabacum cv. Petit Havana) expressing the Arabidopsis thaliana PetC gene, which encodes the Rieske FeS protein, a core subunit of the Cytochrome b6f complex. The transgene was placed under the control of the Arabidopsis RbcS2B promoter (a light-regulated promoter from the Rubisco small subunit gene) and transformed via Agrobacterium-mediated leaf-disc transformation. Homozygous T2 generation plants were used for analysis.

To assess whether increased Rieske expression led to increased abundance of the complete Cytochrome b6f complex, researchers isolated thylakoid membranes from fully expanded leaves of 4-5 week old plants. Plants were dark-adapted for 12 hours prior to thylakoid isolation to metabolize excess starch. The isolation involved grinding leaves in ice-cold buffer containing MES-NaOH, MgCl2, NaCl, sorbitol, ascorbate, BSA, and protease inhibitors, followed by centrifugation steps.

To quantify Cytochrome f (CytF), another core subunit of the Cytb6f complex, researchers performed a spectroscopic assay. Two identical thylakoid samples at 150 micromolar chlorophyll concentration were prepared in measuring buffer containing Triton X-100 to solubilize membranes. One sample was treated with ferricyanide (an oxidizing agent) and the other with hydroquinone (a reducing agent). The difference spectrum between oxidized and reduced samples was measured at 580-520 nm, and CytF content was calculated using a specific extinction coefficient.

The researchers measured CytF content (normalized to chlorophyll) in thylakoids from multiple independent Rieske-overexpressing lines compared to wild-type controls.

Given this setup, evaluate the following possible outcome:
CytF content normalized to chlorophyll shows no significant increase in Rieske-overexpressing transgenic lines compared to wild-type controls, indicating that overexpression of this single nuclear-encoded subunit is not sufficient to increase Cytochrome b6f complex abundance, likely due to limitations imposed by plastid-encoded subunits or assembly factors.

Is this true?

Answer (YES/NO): NO